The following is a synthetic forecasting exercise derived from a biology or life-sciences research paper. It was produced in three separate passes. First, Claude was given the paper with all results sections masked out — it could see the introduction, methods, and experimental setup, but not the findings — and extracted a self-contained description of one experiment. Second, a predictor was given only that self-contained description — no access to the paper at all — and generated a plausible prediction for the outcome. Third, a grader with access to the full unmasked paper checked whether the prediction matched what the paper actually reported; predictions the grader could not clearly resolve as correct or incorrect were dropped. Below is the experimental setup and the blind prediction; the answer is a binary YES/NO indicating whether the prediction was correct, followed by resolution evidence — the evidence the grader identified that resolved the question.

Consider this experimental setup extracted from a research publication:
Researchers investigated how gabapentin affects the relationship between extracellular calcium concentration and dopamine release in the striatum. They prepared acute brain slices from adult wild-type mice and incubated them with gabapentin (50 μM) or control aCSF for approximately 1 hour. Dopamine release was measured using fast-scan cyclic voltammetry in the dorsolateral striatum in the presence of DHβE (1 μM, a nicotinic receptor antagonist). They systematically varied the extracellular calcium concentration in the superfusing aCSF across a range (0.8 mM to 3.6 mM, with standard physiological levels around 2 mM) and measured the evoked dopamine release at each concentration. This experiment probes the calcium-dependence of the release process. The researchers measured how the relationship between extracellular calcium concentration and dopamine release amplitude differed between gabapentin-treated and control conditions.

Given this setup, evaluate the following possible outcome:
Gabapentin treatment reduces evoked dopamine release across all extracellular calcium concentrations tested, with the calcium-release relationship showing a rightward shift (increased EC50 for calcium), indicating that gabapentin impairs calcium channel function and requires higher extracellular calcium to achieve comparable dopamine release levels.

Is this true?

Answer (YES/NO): NO